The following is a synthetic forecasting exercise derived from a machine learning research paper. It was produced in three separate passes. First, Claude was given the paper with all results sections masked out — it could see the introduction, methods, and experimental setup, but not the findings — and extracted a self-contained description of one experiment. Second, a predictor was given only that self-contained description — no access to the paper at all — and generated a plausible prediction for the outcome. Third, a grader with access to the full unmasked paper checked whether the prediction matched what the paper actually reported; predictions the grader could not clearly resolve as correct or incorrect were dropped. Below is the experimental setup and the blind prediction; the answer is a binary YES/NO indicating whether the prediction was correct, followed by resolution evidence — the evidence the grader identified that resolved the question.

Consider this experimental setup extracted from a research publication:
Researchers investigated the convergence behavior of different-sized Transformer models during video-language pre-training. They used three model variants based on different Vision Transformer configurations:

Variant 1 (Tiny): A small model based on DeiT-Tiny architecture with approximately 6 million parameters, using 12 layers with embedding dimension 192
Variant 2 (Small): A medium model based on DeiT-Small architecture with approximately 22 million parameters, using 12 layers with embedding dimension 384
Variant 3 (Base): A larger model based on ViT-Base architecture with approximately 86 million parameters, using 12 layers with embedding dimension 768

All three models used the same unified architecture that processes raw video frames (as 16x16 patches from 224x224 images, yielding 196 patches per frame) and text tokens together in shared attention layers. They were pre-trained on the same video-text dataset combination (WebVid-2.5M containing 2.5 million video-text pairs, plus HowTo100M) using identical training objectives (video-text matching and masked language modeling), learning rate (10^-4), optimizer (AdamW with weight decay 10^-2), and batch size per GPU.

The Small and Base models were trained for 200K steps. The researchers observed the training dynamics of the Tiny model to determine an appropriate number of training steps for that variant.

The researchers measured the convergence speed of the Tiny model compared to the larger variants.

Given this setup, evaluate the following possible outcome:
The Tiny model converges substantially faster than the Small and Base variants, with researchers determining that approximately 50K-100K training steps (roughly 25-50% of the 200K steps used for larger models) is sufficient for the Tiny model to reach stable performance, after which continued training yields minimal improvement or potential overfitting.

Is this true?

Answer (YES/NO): YES